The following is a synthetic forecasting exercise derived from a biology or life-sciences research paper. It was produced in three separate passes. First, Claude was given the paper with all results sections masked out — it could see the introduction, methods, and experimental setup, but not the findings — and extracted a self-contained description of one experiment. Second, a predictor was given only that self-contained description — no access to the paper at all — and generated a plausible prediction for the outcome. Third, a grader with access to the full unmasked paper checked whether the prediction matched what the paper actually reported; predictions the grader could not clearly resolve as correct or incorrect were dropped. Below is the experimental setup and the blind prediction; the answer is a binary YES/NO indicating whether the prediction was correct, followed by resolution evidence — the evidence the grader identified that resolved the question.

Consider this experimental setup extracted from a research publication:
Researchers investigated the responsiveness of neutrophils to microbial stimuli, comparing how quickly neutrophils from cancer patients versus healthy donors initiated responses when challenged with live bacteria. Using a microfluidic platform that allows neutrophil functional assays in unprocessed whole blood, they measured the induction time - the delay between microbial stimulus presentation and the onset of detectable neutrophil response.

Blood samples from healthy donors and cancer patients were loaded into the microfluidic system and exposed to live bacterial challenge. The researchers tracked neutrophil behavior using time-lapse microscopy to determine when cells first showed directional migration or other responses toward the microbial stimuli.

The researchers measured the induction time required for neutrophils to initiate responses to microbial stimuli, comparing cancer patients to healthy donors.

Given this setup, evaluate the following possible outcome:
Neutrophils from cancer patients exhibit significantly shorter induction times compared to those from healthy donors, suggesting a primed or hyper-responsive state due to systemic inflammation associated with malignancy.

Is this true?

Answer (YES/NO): NO